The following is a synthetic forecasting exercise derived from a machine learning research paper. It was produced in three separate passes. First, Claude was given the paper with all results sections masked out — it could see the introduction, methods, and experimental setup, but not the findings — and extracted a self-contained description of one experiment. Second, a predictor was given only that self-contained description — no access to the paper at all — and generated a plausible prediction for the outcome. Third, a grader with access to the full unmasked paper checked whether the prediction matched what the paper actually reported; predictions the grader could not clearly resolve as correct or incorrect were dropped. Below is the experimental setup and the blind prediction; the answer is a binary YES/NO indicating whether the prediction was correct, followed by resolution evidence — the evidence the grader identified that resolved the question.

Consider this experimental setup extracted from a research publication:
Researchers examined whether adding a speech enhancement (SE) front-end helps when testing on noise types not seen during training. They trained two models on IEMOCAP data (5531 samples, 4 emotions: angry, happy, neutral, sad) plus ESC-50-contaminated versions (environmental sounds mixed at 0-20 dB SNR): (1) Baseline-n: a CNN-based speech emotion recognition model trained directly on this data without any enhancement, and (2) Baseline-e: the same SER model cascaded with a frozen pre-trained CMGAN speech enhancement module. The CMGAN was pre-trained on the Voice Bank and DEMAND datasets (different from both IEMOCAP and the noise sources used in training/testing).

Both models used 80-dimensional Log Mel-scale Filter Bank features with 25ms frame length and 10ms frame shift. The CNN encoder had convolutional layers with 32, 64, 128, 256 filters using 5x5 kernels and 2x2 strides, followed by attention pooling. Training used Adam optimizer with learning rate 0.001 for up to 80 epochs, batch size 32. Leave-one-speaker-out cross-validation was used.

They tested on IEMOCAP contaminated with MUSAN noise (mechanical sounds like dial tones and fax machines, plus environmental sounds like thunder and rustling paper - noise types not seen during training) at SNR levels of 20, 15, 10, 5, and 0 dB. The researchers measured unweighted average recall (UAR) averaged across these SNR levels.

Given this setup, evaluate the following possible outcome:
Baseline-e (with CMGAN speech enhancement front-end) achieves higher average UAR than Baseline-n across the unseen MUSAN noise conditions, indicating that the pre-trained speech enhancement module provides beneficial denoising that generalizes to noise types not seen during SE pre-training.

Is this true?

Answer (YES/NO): YES